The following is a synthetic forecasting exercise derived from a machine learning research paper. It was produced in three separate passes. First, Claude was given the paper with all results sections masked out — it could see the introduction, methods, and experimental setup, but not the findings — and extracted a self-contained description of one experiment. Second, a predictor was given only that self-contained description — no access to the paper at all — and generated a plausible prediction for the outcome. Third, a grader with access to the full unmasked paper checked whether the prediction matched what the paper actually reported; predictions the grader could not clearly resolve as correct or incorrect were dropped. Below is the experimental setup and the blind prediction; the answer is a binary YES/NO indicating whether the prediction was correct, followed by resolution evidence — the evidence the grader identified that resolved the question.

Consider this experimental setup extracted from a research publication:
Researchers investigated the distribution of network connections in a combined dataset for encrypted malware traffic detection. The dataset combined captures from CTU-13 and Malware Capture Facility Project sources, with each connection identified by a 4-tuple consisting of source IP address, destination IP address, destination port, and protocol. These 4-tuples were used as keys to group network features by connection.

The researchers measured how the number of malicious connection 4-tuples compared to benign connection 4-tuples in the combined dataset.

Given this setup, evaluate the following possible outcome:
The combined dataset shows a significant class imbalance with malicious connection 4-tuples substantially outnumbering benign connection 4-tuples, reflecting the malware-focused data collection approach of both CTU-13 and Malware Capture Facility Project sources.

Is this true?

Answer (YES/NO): YES